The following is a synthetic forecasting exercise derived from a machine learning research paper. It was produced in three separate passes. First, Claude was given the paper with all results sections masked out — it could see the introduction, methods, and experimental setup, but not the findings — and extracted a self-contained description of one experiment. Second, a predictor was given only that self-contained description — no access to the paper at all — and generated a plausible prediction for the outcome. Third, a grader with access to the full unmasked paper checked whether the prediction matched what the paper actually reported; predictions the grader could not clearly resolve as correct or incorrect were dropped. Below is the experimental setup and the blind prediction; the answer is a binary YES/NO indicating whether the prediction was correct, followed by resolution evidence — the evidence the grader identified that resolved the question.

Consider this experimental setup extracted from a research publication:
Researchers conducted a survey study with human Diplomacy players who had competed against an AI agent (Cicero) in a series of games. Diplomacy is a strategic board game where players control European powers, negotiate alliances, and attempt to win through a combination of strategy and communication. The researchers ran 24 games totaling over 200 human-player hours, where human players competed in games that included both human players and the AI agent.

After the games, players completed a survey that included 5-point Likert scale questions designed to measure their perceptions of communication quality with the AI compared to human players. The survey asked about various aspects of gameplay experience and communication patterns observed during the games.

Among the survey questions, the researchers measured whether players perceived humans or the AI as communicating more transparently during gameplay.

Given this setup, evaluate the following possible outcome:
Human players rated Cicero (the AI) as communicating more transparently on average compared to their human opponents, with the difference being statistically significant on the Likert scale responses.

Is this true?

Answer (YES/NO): NO